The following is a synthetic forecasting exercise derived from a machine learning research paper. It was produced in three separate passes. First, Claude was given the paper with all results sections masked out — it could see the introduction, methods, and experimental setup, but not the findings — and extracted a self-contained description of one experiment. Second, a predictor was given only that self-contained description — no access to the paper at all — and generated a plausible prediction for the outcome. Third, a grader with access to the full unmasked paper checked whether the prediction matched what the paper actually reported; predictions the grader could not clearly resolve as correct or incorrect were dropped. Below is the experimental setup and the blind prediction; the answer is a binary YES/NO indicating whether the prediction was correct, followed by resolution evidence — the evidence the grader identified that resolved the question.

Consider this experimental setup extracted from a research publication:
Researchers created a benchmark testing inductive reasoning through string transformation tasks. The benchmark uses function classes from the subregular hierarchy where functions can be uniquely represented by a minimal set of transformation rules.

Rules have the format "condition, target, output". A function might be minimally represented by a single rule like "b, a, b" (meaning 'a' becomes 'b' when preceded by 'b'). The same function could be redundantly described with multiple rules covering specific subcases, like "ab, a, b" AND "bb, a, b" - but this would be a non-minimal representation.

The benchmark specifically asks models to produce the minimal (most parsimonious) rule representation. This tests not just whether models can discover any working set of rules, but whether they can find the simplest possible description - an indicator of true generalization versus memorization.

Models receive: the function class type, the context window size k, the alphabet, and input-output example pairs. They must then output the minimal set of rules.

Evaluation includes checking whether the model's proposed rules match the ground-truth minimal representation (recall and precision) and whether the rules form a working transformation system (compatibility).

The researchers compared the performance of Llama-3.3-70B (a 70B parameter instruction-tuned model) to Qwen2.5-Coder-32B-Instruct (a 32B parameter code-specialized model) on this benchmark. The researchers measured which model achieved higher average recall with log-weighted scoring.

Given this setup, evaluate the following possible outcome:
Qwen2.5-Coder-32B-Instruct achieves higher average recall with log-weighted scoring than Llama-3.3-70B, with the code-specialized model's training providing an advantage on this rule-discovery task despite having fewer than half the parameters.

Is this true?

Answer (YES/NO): NO